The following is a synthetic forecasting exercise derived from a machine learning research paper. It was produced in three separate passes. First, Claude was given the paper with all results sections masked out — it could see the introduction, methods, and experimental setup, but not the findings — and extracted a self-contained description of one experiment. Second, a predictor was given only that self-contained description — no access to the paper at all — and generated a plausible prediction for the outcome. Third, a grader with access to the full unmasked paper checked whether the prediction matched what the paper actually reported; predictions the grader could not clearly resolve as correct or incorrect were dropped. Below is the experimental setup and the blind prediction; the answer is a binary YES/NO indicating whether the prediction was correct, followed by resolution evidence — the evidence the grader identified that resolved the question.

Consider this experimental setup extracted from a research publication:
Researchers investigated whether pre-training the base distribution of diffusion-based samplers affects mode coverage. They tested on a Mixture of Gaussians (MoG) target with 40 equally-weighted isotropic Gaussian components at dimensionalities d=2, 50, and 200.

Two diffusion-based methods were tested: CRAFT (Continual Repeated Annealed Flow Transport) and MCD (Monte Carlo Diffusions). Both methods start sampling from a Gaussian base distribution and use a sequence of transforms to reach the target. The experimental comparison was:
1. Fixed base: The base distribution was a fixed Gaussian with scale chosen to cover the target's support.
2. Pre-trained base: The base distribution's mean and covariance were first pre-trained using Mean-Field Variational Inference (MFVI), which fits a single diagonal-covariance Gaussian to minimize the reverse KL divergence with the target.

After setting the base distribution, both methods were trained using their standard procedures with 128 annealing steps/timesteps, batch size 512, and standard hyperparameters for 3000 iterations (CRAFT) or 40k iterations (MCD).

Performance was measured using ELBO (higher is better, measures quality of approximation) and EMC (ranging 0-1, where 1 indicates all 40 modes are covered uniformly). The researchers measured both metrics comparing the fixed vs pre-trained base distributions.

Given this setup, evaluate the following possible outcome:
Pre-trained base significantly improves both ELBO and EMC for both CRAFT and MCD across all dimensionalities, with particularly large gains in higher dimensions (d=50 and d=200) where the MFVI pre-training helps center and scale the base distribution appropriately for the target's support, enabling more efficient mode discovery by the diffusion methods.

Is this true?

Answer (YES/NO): NO